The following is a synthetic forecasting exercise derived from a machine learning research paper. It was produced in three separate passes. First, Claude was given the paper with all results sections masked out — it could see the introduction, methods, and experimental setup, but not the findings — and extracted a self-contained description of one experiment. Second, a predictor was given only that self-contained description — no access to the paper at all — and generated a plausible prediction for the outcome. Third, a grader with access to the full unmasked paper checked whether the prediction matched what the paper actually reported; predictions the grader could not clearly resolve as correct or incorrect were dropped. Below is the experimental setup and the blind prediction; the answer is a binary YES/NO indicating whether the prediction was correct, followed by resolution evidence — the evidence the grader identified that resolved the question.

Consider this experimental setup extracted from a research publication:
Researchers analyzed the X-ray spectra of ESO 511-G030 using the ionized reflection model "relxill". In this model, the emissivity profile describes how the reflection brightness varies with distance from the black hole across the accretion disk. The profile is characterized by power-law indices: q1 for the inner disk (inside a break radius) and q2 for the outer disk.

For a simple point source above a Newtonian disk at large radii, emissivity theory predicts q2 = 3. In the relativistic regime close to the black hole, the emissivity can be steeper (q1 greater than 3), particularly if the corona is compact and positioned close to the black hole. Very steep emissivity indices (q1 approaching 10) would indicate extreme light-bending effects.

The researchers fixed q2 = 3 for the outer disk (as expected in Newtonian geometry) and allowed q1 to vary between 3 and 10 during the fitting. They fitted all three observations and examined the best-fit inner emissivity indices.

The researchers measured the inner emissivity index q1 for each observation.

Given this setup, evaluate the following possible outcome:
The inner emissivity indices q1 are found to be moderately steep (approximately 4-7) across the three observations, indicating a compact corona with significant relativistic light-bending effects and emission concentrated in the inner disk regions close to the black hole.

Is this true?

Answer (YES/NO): NO